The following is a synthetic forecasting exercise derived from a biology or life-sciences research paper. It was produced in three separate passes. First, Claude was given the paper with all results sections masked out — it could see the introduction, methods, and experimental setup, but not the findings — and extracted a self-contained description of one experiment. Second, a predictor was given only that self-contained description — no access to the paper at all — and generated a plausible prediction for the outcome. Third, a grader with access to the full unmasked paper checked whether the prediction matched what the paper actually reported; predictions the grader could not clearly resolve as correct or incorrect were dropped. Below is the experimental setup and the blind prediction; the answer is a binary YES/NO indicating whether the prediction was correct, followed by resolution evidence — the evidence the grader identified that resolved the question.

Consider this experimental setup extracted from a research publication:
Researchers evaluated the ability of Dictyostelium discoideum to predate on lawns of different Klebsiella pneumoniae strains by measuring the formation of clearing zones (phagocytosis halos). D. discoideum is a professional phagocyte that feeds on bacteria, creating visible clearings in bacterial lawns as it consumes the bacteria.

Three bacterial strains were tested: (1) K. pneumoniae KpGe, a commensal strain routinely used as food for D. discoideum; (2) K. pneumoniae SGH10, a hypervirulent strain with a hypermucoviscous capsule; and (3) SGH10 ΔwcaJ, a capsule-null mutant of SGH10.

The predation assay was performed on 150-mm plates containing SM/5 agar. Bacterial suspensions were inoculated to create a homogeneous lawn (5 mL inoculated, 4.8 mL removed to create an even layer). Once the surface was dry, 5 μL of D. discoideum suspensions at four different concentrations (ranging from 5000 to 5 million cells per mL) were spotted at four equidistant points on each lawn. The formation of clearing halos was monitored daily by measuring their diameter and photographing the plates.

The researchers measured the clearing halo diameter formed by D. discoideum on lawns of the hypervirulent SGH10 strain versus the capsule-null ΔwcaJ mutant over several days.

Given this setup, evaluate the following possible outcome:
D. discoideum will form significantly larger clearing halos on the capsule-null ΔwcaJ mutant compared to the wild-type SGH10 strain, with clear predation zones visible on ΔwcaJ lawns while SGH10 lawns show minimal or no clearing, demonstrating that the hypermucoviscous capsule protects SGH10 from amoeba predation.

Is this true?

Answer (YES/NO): YES